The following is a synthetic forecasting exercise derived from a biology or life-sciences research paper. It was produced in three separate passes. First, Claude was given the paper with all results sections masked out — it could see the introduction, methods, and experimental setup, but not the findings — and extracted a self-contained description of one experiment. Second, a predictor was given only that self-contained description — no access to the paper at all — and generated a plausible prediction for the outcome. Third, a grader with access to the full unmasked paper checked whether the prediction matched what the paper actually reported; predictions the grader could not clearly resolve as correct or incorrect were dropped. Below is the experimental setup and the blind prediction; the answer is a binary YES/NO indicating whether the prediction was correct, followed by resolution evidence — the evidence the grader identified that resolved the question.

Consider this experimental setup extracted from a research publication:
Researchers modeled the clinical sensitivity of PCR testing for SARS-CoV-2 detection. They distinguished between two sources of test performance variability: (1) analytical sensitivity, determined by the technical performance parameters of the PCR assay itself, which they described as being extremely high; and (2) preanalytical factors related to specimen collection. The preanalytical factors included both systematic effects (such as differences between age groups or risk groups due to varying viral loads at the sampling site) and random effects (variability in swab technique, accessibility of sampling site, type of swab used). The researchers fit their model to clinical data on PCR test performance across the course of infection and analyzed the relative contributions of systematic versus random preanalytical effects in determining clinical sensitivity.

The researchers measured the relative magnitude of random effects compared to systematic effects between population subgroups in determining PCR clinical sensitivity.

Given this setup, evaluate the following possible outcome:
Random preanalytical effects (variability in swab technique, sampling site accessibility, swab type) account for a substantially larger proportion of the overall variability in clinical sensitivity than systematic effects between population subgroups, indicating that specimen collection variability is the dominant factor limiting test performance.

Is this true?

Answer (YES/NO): YES